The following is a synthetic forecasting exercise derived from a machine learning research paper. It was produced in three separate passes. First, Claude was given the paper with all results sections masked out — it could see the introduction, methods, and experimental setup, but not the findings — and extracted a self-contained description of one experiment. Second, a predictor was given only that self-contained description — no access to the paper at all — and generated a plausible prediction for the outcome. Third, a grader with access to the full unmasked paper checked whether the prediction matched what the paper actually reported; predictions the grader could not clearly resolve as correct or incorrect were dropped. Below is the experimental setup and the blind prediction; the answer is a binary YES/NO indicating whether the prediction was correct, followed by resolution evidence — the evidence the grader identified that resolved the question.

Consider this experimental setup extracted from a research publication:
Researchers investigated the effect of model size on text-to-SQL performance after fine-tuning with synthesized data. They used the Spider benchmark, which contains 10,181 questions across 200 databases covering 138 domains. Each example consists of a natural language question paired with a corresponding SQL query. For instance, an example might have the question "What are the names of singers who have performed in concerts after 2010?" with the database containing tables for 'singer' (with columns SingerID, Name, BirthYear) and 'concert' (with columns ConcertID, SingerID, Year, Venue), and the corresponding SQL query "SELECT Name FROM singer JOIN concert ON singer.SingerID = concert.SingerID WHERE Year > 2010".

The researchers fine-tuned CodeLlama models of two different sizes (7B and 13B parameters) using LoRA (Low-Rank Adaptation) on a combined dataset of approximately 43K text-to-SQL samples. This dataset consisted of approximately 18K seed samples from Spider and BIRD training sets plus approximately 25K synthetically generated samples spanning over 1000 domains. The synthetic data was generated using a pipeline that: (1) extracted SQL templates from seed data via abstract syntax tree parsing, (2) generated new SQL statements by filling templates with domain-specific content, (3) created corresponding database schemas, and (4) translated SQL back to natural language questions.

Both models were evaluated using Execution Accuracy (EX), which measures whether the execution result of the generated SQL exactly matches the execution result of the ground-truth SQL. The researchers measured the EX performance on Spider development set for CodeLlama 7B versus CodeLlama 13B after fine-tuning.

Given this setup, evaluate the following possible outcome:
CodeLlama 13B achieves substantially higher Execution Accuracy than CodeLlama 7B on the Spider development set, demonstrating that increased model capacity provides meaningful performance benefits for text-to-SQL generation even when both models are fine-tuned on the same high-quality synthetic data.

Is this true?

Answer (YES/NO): NO